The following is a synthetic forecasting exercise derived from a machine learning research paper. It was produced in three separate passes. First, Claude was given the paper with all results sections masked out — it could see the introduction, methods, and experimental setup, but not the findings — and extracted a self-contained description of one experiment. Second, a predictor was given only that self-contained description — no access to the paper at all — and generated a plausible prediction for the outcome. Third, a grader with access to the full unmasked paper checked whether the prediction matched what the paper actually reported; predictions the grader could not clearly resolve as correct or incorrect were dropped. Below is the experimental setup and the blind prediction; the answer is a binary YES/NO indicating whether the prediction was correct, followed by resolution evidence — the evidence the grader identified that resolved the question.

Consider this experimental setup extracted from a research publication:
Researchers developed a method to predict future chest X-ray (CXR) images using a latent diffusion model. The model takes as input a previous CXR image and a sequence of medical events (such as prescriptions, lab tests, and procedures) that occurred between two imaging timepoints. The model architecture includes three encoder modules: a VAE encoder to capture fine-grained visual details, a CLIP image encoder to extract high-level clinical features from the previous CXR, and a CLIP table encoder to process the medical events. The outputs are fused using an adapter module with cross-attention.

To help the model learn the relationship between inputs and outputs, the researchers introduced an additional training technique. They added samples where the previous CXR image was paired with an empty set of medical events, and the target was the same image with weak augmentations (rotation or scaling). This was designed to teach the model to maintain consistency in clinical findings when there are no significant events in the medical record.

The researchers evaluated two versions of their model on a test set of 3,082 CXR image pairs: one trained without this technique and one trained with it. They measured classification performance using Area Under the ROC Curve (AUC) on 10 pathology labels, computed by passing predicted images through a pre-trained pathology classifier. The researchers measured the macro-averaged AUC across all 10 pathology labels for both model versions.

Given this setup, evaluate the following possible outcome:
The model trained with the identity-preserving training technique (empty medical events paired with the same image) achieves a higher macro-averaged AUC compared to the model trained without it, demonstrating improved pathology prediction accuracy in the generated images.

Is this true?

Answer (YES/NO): YES